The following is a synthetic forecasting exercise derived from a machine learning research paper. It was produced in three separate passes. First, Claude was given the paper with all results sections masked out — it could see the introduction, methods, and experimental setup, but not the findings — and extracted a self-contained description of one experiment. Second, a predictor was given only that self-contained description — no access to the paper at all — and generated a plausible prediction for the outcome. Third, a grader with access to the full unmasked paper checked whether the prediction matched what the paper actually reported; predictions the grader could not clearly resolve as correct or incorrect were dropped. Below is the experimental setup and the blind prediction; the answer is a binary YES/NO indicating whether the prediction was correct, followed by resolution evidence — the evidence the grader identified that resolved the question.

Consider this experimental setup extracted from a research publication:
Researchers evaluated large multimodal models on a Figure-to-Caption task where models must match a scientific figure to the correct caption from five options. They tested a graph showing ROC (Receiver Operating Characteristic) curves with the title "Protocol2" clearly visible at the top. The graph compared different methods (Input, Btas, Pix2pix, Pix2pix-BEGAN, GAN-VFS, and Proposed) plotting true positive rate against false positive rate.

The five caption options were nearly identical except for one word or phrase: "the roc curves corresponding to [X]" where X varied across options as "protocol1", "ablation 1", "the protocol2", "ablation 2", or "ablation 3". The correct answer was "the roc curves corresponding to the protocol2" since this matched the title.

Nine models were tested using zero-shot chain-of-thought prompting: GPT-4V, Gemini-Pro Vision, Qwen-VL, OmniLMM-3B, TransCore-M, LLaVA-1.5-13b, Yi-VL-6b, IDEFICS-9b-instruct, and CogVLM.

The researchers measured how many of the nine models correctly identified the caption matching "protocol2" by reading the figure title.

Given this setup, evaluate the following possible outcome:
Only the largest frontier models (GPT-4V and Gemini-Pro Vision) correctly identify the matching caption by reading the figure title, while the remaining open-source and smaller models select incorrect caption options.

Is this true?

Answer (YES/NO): NO